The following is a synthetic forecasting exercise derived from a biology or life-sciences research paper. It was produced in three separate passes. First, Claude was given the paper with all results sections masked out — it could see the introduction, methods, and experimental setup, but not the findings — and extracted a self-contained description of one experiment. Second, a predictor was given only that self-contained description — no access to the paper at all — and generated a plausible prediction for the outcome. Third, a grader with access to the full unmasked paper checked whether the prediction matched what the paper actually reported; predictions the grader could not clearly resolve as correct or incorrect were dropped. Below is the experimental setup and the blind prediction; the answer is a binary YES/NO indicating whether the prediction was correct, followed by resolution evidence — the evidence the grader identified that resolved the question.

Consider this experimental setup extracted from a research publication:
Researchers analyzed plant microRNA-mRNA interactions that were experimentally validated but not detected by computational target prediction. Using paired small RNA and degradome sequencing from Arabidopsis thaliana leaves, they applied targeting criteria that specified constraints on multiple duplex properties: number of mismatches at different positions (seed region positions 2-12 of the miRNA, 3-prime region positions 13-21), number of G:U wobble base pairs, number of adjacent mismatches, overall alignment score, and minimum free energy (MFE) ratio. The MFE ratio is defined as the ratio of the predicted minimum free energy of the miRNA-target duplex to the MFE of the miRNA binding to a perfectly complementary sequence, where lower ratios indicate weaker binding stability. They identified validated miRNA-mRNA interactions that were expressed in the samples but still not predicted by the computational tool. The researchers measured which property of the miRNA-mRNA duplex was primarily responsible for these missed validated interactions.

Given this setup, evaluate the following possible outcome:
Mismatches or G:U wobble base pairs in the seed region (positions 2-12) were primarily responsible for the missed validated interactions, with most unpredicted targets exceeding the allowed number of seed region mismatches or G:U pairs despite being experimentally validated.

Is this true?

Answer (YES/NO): NO